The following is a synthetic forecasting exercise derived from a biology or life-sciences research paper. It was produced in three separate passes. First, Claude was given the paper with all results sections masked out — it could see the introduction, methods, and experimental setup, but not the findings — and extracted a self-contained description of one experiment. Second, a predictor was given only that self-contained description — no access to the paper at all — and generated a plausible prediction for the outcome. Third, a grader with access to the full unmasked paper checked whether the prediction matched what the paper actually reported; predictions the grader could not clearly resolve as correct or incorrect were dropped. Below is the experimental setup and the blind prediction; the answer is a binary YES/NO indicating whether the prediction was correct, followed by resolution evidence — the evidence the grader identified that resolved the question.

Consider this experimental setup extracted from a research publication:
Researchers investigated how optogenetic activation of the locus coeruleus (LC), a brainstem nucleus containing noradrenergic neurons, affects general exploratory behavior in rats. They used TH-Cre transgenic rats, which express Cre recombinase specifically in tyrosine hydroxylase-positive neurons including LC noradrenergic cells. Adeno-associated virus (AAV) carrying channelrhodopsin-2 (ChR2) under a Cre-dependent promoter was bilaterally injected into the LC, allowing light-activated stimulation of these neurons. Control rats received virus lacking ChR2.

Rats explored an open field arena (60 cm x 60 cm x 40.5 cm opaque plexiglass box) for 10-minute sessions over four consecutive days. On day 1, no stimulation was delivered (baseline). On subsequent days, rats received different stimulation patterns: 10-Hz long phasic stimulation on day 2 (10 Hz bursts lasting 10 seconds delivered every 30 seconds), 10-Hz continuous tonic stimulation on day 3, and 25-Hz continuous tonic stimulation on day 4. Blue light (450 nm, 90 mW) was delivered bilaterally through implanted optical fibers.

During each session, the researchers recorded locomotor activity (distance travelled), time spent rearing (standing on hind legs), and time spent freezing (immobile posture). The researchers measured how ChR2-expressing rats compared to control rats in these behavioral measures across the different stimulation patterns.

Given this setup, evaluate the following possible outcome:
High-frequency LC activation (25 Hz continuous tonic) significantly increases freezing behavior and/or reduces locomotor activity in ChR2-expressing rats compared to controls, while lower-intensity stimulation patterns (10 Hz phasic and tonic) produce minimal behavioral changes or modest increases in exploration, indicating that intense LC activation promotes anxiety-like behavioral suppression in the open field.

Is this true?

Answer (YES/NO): YES